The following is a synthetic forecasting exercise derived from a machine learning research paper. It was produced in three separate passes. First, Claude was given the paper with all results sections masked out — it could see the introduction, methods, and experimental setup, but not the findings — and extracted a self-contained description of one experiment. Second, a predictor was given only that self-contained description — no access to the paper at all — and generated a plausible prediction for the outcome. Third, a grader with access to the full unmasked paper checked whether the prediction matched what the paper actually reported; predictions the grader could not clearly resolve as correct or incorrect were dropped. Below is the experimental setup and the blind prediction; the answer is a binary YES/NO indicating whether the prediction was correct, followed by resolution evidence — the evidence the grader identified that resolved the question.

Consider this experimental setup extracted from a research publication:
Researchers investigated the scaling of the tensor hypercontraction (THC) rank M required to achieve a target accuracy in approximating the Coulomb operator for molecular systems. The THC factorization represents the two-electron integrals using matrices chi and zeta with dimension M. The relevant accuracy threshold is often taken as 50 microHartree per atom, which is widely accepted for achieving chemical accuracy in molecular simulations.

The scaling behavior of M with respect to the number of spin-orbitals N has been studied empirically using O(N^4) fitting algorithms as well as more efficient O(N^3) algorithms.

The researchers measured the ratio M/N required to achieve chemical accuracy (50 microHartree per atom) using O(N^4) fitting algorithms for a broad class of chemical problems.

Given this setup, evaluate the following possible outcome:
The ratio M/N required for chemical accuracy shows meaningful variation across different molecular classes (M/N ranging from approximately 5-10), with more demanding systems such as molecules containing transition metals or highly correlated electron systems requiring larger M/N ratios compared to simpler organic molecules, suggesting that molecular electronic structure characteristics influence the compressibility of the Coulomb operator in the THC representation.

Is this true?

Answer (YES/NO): NO